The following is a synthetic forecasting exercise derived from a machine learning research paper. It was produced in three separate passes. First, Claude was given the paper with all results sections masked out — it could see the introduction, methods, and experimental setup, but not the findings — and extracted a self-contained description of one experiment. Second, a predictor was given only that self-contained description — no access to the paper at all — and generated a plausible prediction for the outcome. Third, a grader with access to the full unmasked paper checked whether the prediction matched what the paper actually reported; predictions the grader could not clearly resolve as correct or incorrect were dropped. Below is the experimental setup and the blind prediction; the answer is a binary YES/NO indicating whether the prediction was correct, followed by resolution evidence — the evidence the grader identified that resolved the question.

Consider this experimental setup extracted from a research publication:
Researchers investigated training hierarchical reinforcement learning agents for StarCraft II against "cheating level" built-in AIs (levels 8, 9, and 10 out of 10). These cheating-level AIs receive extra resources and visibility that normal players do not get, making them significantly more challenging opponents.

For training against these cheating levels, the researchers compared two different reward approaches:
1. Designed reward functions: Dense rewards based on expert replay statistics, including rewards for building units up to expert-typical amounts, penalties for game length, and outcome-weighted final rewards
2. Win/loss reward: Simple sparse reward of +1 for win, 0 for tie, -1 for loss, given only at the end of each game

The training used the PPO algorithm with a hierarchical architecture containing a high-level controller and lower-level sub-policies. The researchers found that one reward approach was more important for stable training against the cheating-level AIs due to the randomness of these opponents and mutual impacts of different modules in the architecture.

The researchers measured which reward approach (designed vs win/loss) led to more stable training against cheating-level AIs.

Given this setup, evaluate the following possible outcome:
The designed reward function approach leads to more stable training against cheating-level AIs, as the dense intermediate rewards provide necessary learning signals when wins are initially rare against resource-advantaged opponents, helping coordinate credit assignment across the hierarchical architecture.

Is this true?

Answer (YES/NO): NO